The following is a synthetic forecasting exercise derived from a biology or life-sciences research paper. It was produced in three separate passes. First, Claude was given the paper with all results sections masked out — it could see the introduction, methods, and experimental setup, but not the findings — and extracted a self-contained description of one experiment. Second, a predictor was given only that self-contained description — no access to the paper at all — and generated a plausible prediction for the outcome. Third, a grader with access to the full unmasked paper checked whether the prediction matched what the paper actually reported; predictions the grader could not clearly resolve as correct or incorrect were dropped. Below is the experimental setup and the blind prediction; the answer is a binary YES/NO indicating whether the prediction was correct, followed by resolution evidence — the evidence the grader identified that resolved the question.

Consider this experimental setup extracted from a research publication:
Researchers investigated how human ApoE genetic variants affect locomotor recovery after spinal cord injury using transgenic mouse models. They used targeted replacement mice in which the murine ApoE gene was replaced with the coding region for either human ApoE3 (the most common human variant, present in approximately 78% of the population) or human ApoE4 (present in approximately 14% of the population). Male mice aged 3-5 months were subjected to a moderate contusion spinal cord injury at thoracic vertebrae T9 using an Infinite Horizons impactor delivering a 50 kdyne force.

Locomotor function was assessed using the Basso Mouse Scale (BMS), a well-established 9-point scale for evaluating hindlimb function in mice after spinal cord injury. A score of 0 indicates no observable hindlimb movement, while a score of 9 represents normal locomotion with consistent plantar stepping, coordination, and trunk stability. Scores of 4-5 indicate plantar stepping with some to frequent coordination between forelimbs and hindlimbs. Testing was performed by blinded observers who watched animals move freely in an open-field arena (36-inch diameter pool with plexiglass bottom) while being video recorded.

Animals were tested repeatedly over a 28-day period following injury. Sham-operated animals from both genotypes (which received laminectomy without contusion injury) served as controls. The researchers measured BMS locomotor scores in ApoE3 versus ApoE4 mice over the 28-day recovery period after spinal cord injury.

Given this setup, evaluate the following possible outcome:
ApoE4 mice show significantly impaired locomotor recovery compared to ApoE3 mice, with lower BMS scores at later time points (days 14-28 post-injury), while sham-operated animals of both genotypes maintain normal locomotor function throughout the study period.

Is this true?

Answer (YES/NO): YES